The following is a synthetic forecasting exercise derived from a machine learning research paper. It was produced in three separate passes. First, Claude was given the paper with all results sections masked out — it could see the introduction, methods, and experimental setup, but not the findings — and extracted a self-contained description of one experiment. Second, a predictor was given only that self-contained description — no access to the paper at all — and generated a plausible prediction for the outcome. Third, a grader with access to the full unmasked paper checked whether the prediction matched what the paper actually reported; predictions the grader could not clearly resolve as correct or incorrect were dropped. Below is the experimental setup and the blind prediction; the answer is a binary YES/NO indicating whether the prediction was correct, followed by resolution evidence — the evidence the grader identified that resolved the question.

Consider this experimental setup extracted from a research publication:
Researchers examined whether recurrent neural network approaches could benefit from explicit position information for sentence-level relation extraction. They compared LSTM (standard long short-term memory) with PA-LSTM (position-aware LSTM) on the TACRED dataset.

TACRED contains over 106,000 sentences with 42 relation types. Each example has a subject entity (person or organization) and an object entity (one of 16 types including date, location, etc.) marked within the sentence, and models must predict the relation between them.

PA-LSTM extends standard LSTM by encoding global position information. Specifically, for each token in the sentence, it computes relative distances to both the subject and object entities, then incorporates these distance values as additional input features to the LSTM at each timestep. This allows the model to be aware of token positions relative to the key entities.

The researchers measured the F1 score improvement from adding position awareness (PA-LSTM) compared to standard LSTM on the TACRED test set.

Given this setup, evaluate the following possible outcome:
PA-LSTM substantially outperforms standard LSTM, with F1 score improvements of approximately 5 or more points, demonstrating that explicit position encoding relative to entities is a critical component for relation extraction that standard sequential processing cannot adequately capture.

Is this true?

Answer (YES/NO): NO